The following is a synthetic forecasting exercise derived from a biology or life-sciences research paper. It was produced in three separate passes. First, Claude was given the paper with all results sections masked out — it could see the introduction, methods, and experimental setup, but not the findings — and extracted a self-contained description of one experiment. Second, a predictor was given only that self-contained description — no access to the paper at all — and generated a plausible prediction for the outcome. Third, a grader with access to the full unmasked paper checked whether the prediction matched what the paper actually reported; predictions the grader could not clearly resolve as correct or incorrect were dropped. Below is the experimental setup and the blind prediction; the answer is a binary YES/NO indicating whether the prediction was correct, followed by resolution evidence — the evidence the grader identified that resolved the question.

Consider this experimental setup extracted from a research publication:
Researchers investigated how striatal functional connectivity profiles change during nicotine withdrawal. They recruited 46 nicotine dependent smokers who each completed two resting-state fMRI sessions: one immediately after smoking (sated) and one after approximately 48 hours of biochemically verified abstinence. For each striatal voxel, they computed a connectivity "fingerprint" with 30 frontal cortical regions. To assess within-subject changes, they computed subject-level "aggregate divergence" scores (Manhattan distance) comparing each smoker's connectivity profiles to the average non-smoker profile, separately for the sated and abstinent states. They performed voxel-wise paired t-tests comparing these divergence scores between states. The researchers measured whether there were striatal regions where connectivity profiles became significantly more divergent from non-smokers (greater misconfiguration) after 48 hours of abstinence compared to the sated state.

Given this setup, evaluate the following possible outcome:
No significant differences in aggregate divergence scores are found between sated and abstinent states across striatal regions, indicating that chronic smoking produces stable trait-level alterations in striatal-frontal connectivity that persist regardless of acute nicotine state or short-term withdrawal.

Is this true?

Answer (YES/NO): NO